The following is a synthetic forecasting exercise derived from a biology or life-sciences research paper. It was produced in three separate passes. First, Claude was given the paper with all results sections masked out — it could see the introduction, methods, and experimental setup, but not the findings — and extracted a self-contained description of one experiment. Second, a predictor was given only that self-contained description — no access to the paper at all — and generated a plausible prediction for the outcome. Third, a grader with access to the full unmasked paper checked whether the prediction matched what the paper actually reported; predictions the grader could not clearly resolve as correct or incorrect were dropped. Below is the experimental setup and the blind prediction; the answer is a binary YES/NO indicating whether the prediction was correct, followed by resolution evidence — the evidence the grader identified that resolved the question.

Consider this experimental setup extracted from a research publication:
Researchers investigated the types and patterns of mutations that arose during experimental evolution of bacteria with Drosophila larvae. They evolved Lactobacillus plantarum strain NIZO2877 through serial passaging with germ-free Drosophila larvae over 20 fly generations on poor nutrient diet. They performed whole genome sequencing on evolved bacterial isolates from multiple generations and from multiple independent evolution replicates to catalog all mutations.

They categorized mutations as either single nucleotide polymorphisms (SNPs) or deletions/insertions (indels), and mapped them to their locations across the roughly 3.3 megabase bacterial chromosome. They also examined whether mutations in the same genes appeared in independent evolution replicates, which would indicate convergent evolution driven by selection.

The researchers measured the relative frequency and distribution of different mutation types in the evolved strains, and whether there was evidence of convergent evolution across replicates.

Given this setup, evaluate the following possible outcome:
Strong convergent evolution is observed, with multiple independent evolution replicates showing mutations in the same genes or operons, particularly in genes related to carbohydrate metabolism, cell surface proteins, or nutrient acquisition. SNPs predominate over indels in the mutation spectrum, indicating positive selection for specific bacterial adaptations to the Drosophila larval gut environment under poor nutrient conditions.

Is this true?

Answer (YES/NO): NO